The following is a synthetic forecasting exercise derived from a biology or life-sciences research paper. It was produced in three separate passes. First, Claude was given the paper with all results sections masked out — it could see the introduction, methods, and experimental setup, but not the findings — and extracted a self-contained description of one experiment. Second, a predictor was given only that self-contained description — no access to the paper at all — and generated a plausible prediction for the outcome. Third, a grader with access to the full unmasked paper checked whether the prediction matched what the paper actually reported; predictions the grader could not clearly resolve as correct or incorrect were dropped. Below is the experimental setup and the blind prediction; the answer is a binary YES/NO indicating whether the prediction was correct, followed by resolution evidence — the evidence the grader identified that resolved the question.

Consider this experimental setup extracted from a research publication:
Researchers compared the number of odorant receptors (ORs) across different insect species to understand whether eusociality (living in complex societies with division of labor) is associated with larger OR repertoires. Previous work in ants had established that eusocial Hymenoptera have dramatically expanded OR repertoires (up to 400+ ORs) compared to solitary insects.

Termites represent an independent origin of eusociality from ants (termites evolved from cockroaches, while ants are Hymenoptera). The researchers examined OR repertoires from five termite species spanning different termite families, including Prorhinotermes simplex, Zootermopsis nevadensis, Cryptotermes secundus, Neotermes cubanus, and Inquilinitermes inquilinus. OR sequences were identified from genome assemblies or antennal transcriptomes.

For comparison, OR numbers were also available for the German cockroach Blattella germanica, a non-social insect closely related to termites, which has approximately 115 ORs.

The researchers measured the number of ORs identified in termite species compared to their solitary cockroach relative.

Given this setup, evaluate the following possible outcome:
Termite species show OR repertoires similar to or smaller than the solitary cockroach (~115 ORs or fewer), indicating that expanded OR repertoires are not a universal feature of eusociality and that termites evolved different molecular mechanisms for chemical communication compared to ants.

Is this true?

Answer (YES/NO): YES